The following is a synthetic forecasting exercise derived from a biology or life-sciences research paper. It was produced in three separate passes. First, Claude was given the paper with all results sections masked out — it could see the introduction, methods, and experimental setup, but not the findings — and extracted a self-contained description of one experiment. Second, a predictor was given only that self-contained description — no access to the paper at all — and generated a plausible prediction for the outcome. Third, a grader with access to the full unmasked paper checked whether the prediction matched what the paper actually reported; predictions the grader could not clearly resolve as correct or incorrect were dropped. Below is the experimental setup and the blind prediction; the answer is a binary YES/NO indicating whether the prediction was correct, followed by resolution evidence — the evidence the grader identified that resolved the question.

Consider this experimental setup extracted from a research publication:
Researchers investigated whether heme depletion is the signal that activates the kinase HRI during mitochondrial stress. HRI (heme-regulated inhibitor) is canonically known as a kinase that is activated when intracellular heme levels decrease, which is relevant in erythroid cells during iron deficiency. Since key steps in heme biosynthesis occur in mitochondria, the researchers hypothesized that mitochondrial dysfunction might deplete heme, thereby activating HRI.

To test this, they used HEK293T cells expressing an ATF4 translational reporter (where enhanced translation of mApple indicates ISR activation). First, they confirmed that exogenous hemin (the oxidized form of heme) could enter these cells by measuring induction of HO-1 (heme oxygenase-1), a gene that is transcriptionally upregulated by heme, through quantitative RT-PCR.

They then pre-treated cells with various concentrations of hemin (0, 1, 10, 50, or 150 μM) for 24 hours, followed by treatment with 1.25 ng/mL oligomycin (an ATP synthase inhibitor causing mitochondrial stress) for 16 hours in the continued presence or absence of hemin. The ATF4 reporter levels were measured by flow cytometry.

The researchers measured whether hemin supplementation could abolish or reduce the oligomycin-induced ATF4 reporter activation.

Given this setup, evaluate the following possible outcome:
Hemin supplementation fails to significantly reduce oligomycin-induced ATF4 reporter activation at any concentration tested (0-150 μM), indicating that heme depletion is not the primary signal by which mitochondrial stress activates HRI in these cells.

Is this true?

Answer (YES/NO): YES